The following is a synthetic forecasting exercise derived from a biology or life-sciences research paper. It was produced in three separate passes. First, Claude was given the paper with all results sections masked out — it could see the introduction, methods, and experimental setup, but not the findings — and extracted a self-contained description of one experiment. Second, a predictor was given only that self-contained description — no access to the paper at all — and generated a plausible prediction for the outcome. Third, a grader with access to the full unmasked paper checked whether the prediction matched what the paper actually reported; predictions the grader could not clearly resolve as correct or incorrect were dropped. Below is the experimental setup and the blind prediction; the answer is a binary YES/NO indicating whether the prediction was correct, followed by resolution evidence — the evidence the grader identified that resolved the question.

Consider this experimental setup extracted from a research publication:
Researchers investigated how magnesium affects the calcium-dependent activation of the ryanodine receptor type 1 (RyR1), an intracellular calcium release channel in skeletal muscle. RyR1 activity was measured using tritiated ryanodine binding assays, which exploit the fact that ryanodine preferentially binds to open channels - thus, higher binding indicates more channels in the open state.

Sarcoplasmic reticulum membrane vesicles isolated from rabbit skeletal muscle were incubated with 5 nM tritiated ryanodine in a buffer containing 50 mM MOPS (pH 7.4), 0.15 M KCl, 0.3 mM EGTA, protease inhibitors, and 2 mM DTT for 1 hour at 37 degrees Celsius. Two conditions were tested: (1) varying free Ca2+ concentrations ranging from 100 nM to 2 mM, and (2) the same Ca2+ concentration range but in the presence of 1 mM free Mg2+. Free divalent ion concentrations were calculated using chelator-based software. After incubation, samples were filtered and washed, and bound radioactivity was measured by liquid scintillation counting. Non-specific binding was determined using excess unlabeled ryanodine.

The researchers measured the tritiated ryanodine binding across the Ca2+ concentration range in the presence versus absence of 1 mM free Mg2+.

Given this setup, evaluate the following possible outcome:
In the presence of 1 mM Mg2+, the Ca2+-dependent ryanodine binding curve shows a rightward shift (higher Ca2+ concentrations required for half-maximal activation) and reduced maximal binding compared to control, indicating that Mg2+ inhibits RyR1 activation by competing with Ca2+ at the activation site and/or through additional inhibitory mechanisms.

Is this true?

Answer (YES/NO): NO